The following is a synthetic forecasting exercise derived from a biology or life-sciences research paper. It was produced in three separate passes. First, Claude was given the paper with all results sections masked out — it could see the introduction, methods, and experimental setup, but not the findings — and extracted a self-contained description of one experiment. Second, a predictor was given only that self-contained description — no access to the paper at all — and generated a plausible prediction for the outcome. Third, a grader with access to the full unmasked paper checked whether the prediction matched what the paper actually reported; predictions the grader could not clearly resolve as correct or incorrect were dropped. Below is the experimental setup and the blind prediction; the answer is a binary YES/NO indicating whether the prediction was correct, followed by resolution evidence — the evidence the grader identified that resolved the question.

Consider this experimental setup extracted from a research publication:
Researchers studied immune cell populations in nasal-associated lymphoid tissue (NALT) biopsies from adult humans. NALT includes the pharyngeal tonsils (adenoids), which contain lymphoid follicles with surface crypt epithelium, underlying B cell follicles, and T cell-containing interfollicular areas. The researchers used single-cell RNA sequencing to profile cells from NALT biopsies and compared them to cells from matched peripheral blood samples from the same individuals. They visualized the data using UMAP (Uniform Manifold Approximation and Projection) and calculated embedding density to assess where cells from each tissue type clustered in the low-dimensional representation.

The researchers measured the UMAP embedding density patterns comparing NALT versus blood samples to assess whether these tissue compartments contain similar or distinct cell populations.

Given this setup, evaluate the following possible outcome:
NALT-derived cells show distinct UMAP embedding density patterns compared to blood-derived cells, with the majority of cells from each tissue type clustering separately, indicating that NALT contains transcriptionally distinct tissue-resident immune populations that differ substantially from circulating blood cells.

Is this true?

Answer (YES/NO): YES